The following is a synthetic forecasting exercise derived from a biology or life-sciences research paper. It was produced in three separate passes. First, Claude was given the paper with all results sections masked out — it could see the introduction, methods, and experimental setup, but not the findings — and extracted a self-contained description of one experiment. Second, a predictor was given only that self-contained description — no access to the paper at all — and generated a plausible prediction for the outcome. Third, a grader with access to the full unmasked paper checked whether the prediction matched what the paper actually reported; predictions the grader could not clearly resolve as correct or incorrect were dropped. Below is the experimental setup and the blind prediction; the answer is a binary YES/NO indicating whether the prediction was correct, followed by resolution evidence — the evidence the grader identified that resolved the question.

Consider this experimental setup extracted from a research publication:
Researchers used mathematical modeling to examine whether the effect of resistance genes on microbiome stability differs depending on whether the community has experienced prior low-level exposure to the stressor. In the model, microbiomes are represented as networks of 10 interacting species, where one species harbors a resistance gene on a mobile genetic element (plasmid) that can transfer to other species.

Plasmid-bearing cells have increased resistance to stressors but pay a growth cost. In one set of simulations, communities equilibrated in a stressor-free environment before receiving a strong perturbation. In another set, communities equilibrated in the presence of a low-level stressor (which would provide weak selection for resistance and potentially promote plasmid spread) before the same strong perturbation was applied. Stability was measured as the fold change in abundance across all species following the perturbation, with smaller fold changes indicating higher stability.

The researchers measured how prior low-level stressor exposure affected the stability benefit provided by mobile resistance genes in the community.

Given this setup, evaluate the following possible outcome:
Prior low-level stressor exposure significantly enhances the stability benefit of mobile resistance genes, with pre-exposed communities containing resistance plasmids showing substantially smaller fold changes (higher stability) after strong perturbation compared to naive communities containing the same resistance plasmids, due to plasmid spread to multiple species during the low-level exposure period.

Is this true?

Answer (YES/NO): YES